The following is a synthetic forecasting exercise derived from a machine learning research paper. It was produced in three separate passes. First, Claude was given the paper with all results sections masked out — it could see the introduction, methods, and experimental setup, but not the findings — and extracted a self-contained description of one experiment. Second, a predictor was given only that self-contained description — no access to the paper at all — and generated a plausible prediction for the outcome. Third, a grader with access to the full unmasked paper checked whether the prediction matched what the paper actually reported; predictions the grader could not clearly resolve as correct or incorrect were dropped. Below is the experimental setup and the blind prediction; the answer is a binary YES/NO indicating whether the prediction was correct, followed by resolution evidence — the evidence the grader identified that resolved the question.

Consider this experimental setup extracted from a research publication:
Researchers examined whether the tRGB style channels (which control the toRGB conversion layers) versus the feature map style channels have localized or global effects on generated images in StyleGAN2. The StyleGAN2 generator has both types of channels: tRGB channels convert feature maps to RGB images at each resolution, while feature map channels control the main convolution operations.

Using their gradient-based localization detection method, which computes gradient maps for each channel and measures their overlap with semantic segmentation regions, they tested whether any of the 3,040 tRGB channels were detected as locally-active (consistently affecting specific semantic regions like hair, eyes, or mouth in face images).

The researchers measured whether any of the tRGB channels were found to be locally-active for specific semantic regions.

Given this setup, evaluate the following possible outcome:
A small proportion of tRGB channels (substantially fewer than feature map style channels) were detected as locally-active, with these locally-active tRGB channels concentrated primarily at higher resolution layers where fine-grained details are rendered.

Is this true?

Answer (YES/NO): NO